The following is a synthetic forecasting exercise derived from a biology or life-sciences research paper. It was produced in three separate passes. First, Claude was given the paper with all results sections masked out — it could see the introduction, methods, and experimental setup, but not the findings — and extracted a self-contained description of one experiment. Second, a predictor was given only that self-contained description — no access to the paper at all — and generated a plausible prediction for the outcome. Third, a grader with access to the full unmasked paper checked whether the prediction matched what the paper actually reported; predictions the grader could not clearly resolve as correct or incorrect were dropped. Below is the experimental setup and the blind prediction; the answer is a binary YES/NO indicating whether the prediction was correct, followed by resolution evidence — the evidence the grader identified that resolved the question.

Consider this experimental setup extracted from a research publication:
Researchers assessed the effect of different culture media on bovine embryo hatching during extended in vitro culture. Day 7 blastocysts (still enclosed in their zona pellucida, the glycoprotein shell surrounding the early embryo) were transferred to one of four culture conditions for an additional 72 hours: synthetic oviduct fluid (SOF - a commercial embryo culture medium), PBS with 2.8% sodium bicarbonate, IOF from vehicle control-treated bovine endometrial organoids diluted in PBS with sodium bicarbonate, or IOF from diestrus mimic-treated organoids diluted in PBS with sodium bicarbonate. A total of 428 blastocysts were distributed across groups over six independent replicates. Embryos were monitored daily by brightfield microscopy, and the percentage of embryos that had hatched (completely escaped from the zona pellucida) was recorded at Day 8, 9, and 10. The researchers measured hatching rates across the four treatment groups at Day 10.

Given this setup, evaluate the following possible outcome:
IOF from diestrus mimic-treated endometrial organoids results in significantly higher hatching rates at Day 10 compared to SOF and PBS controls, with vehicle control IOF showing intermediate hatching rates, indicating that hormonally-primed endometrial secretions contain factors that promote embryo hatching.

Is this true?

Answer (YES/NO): NO